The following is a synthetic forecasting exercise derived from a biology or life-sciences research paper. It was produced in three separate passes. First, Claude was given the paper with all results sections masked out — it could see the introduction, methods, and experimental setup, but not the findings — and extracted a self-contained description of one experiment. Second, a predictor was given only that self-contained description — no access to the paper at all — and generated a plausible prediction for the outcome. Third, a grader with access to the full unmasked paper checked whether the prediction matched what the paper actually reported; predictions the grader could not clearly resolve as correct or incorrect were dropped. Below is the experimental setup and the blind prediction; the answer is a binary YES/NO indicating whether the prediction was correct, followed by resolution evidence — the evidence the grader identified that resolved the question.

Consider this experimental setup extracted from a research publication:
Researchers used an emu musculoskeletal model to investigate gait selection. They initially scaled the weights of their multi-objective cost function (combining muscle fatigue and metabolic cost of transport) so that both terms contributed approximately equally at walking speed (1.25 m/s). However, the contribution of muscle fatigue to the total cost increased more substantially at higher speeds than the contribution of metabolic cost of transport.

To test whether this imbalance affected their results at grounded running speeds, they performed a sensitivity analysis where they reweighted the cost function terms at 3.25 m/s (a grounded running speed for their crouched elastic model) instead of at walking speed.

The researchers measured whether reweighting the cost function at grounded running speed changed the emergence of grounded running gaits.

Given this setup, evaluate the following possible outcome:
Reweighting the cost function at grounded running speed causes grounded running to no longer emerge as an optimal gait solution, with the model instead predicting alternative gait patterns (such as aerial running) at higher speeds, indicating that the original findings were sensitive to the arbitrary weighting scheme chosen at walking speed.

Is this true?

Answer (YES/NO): NO